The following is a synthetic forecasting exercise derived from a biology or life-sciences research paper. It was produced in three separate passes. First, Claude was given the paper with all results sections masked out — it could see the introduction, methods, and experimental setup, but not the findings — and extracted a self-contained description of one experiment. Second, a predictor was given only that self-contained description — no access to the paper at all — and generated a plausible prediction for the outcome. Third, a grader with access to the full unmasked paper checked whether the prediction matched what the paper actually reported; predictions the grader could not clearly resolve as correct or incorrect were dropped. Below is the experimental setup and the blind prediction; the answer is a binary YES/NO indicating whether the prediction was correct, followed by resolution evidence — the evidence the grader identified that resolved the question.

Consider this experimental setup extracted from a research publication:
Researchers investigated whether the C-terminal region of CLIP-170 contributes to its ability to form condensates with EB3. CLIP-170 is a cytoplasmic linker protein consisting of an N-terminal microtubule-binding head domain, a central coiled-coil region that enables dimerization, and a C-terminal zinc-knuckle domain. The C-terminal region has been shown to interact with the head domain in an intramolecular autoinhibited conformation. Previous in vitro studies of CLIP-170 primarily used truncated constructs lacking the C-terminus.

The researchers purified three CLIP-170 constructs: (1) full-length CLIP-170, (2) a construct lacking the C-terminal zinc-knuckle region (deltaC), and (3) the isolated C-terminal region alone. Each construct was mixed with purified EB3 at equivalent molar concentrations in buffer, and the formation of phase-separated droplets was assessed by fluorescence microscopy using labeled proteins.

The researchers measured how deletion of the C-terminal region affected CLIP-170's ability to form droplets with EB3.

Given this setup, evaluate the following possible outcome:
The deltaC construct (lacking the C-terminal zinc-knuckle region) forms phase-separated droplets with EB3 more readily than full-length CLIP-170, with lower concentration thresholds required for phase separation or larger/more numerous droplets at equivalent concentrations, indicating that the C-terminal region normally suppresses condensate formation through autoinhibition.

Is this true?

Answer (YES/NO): NO